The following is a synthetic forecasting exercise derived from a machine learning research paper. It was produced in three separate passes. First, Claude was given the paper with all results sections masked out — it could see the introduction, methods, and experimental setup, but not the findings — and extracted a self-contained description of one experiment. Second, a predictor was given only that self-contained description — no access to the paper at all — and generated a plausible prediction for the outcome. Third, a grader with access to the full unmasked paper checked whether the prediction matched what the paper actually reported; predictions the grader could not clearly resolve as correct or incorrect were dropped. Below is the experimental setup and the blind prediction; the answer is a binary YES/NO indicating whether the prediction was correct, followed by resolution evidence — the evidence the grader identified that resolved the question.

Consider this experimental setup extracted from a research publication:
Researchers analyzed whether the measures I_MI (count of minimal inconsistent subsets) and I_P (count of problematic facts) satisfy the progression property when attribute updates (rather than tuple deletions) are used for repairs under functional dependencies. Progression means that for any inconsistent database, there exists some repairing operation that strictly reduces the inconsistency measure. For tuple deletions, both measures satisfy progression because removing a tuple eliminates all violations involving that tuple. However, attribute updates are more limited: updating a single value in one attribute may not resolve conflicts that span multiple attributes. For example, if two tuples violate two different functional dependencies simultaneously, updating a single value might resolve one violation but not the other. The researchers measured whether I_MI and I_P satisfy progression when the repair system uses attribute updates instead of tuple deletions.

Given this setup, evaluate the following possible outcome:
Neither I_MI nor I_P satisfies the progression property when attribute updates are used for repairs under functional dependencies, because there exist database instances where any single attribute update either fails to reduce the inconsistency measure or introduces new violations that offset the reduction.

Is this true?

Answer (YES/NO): YES